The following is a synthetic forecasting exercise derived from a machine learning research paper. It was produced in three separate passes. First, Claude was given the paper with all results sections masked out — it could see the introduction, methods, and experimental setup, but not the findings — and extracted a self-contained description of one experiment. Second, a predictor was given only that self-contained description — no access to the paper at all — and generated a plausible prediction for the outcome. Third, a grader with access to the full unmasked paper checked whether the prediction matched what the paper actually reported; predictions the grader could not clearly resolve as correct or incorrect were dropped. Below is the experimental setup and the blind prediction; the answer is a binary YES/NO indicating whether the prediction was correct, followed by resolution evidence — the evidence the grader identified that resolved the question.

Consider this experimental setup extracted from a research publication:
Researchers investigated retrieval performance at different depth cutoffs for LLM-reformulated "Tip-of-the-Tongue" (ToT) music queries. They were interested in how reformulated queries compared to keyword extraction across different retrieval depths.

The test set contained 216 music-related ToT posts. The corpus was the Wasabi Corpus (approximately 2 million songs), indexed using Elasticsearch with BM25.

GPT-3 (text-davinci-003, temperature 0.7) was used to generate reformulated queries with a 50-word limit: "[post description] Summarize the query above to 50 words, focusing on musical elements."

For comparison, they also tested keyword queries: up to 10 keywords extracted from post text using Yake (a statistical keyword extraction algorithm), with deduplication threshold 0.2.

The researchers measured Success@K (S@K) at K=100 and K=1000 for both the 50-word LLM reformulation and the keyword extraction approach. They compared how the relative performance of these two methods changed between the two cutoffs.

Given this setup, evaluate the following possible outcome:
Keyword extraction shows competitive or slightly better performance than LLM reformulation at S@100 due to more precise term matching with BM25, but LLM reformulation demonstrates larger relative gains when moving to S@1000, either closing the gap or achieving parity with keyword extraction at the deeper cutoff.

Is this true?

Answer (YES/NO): NO